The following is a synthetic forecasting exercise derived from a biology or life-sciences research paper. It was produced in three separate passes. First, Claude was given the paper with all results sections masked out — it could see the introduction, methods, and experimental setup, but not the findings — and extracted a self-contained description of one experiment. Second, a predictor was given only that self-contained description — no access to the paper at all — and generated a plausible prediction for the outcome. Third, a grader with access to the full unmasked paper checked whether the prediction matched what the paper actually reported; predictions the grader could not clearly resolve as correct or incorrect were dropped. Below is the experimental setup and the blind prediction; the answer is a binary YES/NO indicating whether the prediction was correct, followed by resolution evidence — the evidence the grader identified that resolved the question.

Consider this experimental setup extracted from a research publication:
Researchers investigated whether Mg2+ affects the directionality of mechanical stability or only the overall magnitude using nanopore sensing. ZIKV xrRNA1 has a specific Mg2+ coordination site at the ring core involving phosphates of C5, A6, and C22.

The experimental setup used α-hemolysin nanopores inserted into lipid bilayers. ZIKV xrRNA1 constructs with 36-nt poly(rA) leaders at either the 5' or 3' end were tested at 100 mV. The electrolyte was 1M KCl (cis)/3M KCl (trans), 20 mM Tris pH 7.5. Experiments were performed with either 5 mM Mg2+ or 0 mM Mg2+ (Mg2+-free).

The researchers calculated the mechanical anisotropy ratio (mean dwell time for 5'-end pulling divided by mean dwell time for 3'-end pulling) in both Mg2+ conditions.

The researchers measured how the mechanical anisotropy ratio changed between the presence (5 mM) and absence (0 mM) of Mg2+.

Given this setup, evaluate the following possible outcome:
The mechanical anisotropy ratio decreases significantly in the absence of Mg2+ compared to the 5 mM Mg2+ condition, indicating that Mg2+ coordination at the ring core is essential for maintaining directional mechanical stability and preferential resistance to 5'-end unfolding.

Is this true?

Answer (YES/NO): YES